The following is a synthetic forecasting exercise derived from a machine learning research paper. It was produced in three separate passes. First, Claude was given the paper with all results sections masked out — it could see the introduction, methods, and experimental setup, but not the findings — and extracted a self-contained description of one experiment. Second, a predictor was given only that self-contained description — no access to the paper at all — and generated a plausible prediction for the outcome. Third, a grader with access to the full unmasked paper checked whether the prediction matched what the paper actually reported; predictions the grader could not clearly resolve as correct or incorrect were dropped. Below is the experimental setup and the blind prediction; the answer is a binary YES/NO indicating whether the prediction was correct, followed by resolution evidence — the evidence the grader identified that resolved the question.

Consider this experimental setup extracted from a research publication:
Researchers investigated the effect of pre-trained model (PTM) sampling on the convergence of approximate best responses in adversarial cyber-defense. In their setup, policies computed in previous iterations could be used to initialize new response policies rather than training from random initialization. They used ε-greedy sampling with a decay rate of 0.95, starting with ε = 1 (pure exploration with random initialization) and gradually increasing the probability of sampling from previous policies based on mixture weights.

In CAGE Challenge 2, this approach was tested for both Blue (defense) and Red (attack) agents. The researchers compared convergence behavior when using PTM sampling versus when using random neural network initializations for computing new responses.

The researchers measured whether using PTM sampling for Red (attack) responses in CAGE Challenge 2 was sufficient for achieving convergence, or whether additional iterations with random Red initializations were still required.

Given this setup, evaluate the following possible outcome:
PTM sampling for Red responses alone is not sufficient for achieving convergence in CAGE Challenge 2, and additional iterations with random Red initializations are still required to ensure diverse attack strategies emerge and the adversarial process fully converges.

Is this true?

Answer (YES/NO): YES